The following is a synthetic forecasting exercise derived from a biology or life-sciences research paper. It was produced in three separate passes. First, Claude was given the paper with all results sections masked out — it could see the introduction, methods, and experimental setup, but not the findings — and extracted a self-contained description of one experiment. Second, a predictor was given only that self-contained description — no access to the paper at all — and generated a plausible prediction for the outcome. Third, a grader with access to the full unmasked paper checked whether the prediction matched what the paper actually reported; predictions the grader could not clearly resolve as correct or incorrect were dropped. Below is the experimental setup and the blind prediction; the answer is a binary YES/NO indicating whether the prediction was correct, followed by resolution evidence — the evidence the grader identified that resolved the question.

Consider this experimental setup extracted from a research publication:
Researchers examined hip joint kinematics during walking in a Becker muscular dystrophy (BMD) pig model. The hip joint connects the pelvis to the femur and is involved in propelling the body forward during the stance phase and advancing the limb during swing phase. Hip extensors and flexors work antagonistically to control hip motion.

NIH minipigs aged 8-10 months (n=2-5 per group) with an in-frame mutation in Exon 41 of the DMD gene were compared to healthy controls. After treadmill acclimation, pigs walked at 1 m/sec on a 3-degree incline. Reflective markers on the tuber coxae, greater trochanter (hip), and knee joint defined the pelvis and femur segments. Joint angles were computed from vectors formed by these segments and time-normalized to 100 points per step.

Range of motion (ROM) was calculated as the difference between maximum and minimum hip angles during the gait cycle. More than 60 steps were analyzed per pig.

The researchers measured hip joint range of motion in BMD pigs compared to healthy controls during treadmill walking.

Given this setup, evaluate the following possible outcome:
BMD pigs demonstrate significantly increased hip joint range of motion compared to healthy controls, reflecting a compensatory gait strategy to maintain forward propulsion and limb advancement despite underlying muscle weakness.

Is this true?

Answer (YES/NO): NO